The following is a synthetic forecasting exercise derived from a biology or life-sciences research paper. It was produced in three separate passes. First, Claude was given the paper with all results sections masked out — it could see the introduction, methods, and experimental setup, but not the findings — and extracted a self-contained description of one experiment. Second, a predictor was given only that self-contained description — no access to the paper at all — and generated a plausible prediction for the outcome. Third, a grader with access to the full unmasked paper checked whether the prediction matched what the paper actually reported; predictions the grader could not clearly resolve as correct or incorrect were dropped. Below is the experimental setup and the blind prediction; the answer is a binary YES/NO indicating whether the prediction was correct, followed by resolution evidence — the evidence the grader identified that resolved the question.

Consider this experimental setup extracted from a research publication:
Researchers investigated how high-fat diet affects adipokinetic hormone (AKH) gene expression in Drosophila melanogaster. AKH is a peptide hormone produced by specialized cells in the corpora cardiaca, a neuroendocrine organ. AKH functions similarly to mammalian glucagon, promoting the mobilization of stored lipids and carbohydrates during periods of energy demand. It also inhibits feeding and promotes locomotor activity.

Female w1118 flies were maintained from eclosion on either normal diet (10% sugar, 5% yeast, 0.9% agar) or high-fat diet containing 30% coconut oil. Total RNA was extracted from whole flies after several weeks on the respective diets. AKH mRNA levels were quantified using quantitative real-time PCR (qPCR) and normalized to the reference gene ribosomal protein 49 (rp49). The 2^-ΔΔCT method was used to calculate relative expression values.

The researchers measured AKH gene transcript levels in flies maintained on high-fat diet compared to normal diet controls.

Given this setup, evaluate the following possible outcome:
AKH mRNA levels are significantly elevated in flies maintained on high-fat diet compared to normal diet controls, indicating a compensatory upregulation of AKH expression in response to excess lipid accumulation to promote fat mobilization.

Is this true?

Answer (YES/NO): YES